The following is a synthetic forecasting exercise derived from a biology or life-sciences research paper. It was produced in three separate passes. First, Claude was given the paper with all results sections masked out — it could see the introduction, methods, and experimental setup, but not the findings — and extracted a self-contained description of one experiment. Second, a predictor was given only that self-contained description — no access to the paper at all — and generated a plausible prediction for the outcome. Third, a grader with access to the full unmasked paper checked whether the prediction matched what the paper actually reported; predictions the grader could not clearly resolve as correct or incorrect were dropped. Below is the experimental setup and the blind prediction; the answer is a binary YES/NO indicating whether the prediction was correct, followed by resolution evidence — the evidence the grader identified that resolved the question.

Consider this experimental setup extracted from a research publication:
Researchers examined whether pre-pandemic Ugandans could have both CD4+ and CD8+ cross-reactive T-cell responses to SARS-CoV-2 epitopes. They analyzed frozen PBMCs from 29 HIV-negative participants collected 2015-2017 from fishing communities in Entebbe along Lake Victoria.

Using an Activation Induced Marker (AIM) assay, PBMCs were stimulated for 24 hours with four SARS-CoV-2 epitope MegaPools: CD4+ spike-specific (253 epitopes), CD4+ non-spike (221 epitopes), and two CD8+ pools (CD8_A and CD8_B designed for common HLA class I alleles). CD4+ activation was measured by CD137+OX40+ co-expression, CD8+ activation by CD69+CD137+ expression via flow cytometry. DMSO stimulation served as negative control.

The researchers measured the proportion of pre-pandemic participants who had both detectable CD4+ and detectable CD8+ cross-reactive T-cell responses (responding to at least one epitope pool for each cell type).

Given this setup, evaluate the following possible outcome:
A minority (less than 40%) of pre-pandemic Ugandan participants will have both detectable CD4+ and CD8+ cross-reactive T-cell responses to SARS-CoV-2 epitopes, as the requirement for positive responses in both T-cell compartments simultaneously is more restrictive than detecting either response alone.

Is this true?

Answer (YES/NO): NO